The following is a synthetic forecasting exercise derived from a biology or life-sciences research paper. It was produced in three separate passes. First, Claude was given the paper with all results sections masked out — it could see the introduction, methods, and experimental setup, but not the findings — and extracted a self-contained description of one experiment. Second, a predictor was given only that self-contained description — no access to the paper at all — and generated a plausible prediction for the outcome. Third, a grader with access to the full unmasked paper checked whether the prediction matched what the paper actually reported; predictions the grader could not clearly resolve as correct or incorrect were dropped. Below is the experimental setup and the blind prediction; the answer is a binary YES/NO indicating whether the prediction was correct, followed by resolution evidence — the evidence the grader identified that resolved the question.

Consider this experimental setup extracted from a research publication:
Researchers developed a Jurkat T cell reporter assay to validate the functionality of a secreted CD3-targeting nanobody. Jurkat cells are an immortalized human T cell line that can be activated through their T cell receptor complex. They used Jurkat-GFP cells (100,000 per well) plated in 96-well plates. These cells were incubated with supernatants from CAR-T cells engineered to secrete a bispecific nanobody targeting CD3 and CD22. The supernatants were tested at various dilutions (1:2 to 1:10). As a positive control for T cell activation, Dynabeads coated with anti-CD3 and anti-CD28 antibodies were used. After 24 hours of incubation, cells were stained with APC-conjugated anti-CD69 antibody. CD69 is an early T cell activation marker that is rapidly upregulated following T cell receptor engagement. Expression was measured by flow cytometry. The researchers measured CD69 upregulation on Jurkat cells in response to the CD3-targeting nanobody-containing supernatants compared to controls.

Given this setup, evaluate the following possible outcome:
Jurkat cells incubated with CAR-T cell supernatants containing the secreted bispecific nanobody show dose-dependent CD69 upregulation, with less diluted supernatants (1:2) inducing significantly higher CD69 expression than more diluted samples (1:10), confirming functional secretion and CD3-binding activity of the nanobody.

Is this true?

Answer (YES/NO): YES